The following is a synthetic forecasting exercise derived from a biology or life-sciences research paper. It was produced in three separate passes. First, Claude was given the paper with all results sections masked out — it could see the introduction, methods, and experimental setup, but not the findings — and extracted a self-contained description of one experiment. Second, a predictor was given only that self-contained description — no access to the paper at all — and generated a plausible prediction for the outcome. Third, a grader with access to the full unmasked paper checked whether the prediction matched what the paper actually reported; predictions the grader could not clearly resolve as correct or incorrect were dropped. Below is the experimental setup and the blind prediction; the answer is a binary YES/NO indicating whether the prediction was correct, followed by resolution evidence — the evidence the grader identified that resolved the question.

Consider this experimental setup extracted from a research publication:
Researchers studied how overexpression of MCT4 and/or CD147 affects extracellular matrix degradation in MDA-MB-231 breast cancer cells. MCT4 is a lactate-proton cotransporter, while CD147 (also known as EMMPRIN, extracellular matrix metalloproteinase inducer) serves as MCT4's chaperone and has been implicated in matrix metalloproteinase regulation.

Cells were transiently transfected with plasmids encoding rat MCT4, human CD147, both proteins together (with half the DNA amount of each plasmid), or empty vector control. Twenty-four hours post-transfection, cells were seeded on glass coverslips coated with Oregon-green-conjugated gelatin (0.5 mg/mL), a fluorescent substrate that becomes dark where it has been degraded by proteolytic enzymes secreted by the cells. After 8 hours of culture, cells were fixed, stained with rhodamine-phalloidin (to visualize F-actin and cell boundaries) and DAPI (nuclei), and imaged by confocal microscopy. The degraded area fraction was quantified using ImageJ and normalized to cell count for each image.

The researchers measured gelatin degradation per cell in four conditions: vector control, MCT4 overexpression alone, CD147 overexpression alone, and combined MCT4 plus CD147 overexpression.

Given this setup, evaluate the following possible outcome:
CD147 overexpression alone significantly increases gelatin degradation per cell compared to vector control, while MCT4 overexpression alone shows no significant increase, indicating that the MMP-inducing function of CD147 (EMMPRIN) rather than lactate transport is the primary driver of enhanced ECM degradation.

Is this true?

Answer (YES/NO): NO